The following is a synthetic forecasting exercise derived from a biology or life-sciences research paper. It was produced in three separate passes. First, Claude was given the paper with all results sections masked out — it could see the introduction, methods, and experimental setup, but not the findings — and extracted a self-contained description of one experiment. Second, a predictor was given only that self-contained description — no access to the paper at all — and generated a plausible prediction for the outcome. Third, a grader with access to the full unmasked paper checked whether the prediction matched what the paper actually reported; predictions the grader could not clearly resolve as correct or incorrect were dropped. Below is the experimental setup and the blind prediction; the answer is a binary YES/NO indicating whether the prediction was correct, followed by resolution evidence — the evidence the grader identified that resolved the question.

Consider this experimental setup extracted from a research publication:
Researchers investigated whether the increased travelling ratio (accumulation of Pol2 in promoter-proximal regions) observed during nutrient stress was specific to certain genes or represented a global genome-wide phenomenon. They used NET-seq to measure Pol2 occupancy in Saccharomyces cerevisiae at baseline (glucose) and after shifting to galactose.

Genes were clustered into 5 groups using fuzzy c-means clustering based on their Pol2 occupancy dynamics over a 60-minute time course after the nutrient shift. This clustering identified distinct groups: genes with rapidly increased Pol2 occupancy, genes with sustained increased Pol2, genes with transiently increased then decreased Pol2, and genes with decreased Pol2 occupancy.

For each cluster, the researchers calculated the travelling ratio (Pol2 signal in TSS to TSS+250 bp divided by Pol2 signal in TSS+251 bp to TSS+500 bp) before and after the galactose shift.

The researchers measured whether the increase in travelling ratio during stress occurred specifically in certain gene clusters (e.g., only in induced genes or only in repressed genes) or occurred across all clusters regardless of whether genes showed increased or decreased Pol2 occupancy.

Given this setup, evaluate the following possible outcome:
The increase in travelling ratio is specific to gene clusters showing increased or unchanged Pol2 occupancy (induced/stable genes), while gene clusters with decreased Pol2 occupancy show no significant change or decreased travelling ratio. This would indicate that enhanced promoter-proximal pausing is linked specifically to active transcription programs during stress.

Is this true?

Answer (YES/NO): NO